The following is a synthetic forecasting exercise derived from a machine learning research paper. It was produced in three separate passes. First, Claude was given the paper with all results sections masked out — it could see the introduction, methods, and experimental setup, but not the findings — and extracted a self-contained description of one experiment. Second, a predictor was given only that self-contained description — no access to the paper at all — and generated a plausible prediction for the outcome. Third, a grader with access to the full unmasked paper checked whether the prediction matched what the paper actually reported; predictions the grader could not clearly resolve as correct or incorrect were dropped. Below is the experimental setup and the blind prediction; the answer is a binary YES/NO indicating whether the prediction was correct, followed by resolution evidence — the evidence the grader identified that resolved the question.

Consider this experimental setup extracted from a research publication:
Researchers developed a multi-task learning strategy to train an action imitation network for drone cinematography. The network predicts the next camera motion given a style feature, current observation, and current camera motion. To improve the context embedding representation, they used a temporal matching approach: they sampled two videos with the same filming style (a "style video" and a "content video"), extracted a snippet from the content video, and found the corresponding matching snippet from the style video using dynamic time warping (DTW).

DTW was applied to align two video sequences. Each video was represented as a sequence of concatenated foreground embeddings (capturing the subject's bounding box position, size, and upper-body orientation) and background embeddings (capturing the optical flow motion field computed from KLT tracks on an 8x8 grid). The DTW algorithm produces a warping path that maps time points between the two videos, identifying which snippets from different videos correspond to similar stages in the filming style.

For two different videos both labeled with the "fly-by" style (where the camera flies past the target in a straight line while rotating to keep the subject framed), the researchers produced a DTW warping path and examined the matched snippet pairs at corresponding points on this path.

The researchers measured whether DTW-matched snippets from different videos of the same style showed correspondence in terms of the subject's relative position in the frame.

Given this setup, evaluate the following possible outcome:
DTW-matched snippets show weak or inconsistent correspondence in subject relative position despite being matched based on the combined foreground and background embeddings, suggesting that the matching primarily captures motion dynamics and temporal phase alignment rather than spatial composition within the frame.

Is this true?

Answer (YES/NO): NO